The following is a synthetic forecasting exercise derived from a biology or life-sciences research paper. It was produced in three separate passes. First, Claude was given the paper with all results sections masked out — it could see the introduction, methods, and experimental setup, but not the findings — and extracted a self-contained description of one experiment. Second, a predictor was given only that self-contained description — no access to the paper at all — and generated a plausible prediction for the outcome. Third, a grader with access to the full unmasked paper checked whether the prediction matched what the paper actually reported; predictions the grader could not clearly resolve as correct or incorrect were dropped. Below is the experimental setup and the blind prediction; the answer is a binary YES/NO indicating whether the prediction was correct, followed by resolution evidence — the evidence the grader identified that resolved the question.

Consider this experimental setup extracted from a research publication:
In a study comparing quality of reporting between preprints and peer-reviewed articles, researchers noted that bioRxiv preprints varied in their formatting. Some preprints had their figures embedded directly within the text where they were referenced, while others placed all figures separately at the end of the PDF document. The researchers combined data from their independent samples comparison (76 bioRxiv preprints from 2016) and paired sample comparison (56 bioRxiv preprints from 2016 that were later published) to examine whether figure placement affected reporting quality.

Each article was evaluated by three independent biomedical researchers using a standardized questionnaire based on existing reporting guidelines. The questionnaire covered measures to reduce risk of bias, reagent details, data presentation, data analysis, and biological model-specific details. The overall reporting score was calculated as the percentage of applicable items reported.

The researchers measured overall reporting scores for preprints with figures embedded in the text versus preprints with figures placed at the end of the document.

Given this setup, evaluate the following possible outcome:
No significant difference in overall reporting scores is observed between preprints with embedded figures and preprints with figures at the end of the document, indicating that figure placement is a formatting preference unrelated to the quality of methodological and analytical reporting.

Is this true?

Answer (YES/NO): NO